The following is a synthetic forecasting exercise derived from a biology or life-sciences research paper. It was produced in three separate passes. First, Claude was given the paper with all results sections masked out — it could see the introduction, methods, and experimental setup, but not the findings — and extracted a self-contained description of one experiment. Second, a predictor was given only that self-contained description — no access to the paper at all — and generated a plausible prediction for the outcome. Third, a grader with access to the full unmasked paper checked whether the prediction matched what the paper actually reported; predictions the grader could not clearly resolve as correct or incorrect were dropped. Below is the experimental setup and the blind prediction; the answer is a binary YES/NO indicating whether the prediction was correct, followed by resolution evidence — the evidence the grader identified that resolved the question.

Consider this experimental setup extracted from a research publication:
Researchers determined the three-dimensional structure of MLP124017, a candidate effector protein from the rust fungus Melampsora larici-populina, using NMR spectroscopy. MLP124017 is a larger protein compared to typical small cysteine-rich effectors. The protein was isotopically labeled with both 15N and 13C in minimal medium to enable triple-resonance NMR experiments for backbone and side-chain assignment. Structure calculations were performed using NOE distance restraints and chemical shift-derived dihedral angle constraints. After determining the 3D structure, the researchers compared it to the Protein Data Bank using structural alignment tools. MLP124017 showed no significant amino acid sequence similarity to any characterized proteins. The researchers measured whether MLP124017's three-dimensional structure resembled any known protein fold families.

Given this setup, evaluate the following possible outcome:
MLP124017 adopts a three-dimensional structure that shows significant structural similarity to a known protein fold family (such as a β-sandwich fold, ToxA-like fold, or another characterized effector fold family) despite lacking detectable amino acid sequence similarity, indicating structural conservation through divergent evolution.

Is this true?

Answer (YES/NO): YES